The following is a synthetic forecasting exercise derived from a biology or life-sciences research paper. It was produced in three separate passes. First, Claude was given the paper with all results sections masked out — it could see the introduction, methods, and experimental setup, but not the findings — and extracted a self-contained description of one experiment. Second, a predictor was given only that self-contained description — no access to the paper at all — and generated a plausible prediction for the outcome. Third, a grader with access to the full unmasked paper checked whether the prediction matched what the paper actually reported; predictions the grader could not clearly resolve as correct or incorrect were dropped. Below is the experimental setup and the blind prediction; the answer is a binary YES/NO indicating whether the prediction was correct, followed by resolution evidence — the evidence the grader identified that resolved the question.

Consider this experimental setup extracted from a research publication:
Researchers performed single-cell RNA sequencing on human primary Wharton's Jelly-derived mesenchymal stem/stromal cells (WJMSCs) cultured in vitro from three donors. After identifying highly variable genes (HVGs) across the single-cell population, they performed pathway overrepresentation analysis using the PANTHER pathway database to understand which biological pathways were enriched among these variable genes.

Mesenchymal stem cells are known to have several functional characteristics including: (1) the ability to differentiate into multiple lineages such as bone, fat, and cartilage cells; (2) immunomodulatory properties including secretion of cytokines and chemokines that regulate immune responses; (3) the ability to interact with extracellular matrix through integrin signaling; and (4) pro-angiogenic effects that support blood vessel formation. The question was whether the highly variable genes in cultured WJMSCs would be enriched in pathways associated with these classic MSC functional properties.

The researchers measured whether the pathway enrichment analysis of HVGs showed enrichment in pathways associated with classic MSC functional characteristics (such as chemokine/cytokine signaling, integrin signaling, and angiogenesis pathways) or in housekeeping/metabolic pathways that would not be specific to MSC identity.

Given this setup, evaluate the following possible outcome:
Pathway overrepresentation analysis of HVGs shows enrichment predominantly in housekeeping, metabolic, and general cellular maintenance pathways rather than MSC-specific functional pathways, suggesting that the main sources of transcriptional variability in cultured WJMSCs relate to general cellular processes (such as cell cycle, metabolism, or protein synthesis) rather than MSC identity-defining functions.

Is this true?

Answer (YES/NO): NO